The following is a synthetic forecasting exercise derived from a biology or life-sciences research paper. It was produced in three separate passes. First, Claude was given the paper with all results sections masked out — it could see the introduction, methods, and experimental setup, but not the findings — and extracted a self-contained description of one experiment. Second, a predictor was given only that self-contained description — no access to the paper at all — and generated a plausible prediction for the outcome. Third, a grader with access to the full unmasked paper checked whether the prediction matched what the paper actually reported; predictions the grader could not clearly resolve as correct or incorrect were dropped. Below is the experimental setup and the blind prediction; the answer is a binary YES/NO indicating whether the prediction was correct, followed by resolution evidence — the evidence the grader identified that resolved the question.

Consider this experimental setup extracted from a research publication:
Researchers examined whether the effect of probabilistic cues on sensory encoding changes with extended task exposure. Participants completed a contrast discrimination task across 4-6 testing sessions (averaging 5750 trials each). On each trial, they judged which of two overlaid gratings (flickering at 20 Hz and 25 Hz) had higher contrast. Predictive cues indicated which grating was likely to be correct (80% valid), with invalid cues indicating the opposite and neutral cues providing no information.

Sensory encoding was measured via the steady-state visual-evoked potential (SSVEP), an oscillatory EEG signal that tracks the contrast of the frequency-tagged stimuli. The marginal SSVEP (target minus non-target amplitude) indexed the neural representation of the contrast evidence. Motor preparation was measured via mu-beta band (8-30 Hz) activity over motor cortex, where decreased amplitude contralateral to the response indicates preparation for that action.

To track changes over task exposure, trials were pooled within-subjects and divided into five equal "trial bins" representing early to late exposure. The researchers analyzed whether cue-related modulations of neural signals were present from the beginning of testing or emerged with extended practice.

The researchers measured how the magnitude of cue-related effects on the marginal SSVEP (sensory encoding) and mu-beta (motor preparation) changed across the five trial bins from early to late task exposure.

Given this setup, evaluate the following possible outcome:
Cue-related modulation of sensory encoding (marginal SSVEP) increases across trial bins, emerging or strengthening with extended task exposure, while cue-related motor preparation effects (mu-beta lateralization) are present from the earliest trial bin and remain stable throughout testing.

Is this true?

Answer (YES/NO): YES